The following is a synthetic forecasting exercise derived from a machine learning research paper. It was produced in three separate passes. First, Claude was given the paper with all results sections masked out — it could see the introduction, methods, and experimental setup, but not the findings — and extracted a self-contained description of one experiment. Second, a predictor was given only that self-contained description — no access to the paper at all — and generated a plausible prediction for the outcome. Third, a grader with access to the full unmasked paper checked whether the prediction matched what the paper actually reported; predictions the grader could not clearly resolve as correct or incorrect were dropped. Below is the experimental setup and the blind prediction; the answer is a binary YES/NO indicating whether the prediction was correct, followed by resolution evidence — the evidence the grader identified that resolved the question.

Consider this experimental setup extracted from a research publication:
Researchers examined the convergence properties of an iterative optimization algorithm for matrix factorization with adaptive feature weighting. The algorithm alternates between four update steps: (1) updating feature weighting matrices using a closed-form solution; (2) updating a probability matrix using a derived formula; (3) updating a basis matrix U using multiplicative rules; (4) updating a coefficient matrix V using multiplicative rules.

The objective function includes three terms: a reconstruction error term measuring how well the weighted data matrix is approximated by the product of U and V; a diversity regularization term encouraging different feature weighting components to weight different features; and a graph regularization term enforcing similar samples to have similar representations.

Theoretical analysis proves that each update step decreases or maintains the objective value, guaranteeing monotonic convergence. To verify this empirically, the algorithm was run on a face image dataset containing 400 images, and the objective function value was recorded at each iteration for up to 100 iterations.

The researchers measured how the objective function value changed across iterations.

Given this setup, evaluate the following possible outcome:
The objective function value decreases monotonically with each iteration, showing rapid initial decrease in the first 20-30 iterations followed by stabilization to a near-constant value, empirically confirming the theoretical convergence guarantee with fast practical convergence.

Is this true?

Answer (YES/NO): YES